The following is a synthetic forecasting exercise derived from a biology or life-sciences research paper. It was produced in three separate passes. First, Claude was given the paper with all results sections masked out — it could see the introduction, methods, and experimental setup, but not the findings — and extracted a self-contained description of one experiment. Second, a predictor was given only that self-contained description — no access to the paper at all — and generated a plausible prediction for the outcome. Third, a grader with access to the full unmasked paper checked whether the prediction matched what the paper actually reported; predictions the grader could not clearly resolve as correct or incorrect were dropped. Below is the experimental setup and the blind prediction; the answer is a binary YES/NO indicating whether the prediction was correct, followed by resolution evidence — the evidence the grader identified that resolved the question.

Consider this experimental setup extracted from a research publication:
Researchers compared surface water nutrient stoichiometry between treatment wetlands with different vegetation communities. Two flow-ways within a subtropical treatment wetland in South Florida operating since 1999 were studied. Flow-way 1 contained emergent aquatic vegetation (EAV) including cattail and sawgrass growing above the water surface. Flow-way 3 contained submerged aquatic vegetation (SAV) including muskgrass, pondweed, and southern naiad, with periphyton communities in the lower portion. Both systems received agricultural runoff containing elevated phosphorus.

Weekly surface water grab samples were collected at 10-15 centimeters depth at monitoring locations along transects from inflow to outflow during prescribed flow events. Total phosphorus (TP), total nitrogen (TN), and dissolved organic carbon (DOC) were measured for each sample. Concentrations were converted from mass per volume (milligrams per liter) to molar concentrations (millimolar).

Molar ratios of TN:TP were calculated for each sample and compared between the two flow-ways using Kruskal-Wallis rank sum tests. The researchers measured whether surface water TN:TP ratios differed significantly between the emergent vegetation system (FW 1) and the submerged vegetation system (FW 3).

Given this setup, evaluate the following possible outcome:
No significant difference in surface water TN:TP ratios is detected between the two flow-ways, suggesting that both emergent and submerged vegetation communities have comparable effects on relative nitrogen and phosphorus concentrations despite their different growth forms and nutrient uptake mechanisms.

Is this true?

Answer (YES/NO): NO